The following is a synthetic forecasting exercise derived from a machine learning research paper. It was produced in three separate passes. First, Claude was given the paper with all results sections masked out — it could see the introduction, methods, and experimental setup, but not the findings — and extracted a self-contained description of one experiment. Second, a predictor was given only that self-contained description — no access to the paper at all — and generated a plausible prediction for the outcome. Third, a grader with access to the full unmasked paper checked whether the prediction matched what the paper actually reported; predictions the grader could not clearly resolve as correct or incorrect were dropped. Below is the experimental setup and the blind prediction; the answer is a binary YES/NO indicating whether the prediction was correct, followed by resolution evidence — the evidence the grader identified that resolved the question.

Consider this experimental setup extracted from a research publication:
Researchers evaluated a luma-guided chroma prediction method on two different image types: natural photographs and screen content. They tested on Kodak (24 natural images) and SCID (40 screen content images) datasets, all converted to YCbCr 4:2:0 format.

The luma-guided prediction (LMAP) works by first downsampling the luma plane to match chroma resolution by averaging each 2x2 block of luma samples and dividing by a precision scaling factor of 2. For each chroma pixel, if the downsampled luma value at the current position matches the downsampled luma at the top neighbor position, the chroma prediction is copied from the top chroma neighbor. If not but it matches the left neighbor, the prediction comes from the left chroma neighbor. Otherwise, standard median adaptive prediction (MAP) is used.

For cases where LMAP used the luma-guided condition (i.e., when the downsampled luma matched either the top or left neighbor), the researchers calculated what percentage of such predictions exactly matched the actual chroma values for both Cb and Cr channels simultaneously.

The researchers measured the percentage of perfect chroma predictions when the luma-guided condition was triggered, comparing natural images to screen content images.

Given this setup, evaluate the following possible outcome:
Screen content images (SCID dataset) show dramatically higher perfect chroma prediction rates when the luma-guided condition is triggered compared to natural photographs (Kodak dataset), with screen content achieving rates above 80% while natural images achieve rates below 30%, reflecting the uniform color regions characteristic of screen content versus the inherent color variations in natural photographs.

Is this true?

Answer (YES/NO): NO